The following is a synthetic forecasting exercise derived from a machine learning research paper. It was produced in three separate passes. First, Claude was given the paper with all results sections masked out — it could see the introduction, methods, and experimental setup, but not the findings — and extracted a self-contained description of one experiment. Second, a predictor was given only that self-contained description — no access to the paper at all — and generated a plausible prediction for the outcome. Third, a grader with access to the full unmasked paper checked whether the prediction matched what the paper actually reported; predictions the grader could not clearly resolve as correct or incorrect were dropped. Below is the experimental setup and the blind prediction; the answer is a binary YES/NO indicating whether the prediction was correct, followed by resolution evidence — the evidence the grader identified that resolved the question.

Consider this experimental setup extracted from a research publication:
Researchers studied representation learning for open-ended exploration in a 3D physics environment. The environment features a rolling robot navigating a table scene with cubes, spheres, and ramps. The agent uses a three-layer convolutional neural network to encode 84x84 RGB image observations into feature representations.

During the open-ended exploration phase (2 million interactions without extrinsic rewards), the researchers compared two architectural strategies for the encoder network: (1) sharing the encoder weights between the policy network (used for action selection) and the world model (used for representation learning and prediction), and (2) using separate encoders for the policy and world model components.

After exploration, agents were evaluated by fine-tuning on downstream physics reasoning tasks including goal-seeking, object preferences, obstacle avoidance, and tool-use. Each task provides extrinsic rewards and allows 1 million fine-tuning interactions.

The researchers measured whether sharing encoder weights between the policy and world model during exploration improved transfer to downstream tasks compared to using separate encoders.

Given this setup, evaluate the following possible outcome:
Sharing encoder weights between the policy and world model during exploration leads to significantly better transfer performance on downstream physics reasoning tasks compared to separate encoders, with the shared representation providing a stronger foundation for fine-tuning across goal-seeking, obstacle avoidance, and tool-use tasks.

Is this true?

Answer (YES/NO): YES